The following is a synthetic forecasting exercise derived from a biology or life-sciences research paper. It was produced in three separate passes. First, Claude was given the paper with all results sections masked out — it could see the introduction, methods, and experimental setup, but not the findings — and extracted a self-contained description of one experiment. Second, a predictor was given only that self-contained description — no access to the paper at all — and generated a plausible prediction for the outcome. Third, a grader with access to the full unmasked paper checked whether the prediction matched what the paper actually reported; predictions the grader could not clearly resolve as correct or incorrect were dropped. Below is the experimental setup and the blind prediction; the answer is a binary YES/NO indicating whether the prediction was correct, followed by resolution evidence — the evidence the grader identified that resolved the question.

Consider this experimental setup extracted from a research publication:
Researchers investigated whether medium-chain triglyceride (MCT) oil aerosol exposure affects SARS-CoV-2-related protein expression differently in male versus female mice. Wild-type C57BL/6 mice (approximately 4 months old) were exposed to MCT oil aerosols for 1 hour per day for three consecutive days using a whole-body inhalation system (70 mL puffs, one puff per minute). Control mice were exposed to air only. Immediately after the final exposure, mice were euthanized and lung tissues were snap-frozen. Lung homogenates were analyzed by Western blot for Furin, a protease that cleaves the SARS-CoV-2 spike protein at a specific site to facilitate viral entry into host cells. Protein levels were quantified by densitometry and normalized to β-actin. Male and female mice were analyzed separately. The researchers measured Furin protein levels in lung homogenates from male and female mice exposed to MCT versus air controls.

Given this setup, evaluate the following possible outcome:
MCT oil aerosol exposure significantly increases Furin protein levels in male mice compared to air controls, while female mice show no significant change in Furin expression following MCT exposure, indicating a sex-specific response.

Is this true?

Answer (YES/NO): NO